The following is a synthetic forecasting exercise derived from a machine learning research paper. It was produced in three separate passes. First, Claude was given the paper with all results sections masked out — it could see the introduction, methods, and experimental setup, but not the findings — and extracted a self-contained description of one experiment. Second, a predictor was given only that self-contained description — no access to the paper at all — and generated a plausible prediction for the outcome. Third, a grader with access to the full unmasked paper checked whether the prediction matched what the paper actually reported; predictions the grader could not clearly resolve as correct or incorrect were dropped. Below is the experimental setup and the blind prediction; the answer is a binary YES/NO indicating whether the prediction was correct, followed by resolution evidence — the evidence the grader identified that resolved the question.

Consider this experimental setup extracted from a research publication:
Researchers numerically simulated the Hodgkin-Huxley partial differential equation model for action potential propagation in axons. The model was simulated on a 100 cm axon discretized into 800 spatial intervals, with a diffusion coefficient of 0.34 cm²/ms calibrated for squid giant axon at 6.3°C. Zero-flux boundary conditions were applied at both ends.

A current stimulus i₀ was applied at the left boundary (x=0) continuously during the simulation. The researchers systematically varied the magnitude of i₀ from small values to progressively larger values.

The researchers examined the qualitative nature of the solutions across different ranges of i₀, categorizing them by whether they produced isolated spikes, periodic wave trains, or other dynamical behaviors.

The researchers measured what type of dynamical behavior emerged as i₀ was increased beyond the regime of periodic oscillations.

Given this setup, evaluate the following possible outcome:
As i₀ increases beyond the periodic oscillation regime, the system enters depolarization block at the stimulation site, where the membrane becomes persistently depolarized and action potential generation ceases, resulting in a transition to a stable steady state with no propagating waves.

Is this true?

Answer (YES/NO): NO